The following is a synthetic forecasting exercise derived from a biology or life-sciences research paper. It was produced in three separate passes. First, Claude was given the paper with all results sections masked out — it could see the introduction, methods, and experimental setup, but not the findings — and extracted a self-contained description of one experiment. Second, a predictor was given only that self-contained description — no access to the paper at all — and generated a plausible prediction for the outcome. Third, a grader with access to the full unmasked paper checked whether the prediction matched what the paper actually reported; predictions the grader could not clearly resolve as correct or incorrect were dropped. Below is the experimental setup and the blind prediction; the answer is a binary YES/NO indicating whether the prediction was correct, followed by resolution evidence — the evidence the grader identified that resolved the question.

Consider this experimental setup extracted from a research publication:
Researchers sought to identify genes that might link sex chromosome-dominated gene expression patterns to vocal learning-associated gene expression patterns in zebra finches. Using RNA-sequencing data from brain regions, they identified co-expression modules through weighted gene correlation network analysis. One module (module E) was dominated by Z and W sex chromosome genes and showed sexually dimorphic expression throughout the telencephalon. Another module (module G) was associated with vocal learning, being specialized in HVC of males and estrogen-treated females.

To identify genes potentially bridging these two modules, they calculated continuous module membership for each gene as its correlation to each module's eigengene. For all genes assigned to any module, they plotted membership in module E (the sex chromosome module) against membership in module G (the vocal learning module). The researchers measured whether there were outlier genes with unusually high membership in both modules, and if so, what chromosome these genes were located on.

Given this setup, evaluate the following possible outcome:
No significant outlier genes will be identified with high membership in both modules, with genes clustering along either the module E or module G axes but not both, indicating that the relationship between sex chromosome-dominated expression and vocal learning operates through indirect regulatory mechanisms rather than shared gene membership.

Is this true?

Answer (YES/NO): NO